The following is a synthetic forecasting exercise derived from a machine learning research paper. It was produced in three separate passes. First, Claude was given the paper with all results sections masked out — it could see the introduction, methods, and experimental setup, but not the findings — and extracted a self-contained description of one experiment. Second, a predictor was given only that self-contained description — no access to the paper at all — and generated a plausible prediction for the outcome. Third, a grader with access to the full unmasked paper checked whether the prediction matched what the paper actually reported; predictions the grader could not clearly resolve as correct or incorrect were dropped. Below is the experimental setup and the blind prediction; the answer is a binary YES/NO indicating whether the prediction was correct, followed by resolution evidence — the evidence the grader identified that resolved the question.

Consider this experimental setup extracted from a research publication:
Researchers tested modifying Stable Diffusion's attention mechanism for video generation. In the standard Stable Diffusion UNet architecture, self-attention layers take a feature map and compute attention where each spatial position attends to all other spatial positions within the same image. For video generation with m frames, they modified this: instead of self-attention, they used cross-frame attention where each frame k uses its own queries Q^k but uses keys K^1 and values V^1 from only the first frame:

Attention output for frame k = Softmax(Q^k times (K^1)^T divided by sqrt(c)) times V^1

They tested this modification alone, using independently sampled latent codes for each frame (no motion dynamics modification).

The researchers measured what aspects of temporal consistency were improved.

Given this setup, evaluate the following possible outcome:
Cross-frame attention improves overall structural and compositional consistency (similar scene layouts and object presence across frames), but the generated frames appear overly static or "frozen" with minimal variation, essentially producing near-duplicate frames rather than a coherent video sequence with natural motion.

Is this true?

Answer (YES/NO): NO